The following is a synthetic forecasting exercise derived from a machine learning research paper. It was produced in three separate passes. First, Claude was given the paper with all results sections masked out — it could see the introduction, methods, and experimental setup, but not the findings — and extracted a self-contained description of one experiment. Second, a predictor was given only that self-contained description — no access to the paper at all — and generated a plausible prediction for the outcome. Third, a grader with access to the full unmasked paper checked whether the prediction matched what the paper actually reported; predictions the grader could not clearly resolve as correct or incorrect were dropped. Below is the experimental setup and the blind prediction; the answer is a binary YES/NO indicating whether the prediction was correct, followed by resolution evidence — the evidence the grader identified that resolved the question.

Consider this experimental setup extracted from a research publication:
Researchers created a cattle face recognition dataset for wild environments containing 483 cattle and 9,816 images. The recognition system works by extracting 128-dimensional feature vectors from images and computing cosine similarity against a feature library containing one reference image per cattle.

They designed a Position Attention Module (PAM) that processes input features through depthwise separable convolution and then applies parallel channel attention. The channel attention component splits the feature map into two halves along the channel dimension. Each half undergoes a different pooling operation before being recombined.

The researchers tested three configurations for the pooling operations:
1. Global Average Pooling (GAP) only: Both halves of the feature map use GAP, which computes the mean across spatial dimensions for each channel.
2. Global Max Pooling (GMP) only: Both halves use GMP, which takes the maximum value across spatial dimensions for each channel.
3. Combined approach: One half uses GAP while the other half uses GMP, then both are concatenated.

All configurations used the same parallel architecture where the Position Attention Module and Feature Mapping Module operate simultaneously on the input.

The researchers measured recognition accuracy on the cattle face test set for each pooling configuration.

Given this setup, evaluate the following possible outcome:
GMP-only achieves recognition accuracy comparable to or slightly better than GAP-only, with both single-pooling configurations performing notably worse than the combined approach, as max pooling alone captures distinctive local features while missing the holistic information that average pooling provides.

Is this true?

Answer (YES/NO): YES